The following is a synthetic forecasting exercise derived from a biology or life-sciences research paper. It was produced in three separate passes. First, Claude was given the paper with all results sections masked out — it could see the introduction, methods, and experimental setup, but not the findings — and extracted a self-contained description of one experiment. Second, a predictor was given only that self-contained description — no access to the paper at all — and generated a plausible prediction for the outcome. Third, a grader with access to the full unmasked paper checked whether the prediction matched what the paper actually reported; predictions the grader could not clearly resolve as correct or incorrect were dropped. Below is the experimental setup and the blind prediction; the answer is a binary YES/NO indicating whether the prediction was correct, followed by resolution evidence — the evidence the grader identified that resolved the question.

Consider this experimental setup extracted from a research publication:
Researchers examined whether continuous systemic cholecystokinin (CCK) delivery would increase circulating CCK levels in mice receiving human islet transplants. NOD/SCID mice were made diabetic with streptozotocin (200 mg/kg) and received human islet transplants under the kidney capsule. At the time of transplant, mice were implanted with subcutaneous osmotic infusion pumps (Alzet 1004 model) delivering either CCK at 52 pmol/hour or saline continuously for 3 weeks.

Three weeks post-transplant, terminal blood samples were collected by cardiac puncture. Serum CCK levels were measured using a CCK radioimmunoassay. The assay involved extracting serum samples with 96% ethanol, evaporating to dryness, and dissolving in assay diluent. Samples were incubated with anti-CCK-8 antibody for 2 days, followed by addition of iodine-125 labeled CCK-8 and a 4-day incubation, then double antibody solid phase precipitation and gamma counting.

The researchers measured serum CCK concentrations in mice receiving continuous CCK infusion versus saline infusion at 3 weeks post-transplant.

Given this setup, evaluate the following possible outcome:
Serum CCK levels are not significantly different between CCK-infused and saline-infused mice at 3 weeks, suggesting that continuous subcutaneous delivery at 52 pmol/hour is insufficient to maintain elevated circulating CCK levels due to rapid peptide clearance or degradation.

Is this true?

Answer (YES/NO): NO